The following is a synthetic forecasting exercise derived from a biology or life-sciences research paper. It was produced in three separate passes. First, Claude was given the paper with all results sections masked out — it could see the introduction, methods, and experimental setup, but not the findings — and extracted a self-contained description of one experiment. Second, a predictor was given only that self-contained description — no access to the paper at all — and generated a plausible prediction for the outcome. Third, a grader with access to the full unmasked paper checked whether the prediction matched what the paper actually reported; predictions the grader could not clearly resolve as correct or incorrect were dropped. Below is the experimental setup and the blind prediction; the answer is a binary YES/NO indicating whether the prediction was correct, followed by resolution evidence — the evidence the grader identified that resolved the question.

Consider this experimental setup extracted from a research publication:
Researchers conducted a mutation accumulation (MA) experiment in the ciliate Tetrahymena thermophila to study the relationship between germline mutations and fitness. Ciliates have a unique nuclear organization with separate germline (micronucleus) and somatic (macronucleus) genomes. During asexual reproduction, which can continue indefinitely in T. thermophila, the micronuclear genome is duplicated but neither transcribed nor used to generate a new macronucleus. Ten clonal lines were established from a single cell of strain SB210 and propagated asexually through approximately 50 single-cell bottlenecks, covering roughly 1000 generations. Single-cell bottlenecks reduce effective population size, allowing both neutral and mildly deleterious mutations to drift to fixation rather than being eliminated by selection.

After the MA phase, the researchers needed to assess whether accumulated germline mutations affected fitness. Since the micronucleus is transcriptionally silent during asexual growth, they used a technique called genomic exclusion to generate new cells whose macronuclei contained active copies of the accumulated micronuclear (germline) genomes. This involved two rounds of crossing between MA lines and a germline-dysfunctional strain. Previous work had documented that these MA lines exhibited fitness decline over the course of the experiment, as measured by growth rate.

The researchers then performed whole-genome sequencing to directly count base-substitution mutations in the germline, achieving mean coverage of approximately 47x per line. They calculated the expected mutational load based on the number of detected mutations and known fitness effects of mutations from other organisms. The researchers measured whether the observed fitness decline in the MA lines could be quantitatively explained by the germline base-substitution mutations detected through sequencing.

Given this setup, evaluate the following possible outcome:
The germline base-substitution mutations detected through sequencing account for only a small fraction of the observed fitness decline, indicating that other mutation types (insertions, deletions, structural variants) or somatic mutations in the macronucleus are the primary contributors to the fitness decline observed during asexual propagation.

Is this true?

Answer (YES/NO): YES